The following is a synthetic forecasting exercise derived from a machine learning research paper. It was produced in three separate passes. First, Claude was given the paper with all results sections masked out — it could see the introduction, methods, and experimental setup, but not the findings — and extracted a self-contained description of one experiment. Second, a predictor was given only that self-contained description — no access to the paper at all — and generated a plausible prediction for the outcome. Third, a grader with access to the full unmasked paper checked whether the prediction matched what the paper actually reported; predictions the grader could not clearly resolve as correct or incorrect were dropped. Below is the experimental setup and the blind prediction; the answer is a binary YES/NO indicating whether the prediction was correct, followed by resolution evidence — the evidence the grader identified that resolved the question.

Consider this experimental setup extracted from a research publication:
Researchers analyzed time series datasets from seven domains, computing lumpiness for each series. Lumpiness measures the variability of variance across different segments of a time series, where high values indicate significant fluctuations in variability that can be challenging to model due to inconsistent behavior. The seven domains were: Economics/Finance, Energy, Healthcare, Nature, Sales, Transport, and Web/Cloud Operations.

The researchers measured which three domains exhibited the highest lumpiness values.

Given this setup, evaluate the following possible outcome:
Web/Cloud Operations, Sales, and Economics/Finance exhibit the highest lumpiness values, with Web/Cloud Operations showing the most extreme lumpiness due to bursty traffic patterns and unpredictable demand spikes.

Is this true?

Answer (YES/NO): NO